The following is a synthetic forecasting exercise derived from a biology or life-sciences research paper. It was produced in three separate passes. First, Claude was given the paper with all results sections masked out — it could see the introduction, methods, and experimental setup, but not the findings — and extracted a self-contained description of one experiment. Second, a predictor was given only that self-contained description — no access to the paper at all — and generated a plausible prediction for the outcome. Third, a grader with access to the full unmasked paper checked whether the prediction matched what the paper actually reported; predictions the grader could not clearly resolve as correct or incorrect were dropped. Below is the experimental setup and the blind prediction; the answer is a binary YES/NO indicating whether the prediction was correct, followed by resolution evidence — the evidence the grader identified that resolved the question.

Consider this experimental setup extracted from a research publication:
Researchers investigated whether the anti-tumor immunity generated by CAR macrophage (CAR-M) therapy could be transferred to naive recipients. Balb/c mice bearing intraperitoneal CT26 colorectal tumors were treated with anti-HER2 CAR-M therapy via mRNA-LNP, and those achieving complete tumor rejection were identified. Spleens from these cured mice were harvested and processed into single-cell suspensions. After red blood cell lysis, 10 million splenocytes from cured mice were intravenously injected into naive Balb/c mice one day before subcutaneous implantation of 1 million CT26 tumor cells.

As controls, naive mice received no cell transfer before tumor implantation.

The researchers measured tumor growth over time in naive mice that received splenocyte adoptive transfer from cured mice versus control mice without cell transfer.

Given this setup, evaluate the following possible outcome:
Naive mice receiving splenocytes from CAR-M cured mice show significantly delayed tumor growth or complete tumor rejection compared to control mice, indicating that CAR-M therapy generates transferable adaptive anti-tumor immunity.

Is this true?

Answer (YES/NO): YES